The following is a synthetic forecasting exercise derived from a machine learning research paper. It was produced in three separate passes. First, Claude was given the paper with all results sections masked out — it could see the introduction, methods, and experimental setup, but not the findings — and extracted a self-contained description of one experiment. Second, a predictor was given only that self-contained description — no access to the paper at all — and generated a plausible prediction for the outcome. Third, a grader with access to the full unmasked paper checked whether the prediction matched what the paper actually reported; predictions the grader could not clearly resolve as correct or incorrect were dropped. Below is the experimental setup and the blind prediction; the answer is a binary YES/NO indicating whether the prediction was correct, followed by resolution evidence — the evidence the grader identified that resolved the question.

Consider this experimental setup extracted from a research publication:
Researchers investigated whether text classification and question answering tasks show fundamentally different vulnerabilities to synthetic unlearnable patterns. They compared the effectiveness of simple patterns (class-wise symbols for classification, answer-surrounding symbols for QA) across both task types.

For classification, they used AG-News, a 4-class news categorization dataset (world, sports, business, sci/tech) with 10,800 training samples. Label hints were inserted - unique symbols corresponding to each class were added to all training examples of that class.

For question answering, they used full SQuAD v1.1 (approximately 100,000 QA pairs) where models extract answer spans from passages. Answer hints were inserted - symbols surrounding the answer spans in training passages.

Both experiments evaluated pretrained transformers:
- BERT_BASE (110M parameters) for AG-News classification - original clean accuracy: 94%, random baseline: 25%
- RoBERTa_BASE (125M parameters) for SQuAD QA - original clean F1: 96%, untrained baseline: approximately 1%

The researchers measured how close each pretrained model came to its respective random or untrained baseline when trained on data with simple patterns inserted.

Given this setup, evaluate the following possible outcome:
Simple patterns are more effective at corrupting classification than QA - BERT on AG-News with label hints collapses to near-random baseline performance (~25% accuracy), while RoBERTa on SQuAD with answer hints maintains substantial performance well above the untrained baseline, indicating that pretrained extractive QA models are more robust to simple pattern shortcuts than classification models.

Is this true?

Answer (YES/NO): NO